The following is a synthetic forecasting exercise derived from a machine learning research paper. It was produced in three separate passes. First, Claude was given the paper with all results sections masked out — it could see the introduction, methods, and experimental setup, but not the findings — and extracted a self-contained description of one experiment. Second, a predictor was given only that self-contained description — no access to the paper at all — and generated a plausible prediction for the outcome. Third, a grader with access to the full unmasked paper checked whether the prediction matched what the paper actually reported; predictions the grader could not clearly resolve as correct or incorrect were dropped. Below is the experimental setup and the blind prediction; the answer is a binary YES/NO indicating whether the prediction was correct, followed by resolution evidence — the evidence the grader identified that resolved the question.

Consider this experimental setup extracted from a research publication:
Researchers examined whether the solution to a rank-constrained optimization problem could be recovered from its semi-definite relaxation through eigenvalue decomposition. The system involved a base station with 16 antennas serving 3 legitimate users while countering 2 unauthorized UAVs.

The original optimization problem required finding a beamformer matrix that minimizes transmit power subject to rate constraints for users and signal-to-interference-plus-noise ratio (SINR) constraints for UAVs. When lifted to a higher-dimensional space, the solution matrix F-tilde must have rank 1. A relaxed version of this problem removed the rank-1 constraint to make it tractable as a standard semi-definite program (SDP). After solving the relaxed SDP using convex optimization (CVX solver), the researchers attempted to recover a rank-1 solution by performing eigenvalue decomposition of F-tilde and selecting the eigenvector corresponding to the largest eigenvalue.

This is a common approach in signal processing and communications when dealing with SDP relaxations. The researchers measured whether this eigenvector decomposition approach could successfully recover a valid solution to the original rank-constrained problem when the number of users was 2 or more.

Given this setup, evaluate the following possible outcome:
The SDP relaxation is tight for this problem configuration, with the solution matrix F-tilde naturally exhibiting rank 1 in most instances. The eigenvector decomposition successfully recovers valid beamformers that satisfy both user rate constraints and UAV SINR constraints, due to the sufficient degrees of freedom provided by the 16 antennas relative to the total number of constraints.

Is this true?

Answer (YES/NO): NO